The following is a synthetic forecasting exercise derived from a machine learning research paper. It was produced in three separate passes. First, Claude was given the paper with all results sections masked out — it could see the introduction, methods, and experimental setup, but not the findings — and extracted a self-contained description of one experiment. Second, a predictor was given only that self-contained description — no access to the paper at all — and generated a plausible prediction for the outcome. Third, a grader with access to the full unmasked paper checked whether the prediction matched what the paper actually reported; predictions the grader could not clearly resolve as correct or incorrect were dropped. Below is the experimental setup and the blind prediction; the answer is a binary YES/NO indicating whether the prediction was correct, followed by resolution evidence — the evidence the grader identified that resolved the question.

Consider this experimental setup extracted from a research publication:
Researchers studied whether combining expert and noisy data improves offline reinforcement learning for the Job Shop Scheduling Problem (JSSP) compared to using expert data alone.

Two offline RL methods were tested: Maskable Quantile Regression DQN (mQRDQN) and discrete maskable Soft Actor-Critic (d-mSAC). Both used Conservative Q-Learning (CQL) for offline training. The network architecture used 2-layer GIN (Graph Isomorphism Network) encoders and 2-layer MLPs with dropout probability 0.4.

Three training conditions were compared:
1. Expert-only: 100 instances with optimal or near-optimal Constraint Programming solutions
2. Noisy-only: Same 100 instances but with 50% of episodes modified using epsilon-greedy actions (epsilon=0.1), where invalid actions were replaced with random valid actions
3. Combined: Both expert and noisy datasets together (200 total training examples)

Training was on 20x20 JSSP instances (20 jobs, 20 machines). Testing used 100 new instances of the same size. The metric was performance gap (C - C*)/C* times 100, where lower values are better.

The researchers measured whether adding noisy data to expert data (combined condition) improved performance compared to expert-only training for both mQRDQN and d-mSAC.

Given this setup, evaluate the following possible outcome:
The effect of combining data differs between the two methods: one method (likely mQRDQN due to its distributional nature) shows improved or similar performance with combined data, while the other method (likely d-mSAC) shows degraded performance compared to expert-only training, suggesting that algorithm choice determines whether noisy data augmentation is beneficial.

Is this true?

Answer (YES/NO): NO